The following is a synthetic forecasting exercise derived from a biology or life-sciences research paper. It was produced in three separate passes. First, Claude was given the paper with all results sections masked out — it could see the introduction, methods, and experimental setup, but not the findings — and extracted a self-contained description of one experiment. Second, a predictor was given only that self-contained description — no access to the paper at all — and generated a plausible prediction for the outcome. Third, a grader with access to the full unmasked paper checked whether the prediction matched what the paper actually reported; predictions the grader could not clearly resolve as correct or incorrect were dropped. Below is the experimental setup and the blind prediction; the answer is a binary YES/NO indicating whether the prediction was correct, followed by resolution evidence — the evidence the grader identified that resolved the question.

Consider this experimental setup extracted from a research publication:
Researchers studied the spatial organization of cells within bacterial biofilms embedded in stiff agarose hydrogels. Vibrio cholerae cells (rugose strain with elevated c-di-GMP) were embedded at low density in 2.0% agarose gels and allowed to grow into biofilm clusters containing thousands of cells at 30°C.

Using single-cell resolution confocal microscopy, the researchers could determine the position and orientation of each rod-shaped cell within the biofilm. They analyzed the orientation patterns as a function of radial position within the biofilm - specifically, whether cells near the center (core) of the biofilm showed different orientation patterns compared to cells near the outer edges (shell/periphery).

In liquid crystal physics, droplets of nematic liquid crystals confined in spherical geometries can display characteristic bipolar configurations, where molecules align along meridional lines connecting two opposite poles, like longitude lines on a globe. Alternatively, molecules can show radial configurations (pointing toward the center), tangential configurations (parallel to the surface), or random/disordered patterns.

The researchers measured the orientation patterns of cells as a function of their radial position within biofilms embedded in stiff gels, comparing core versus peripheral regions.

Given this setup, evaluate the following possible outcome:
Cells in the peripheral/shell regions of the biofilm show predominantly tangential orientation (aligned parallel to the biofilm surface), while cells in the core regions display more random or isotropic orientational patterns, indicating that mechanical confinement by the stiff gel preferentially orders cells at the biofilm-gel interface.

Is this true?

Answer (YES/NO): YES